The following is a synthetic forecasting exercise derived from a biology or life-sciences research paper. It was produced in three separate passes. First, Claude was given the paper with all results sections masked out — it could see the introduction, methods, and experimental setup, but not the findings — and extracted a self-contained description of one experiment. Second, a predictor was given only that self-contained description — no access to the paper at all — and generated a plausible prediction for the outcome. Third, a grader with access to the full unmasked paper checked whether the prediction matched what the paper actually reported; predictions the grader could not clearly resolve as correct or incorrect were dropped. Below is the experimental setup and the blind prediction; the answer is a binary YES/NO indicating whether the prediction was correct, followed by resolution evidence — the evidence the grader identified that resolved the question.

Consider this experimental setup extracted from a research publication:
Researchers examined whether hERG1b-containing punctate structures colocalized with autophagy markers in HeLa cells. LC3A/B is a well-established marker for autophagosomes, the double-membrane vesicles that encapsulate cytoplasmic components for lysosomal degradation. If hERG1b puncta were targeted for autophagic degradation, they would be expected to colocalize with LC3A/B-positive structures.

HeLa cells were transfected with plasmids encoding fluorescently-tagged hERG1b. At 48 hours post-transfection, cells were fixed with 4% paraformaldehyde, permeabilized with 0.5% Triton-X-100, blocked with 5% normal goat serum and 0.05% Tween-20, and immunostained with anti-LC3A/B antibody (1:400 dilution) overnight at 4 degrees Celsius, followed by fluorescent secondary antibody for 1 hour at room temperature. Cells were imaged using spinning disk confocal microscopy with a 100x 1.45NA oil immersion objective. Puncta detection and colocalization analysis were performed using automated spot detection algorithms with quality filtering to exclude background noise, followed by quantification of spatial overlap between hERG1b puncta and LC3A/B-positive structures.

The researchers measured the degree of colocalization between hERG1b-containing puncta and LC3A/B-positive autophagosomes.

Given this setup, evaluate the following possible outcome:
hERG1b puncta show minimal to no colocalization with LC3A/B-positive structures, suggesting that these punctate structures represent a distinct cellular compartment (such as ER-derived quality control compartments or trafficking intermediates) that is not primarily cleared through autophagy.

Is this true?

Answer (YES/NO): YES